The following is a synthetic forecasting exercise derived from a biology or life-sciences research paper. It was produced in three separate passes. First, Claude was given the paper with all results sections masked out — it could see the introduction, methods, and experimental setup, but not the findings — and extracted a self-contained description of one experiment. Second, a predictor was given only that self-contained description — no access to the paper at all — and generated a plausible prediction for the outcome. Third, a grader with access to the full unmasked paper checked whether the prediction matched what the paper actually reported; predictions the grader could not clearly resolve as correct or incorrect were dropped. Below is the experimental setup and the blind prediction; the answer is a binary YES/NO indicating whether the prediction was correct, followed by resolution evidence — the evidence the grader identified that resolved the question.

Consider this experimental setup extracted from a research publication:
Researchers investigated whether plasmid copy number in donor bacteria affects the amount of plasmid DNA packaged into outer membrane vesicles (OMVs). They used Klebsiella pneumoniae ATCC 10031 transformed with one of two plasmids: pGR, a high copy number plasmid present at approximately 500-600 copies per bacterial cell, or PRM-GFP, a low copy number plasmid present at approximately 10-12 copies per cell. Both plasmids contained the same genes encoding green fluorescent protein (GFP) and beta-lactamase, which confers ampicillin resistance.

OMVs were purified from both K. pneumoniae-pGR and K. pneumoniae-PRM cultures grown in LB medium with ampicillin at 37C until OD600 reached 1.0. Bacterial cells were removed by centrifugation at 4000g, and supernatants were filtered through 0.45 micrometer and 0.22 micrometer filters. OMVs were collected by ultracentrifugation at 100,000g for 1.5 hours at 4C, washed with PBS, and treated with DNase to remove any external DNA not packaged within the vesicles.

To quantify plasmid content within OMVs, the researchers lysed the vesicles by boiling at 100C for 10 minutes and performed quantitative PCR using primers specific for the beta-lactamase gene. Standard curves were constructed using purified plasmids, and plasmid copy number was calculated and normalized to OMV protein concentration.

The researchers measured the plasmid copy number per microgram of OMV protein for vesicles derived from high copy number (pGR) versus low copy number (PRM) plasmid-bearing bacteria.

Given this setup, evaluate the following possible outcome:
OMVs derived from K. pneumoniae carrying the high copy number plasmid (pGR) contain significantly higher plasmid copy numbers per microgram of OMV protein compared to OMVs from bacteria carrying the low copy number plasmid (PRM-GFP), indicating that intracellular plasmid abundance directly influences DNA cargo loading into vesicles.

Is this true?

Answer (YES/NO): YES